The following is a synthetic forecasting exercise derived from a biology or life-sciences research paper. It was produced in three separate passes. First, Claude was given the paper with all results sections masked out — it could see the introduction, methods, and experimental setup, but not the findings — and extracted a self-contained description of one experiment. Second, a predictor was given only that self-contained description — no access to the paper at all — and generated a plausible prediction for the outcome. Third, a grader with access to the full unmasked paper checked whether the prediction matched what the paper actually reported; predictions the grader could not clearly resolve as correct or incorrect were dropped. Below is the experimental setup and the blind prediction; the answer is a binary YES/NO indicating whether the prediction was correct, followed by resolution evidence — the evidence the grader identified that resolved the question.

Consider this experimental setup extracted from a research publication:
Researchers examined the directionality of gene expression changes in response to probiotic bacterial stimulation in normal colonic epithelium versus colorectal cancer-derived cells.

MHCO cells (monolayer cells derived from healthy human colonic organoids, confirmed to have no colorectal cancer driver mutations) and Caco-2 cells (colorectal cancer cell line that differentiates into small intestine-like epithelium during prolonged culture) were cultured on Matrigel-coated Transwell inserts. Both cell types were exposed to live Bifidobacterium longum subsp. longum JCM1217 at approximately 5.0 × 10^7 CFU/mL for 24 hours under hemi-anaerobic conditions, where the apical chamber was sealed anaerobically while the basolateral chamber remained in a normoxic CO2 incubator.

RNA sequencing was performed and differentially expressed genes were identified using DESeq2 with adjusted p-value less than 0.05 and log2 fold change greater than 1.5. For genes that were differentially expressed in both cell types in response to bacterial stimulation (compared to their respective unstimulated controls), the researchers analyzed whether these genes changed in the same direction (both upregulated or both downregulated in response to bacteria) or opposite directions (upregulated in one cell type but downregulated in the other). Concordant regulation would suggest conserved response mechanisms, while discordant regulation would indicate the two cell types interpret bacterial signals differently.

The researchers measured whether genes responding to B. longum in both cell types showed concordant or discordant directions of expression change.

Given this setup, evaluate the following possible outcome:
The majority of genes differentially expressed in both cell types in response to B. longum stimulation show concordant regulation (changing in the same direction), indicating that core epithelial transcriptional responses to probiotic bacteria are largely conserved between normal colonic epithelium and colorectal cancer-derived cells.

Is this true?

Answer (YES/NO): NO